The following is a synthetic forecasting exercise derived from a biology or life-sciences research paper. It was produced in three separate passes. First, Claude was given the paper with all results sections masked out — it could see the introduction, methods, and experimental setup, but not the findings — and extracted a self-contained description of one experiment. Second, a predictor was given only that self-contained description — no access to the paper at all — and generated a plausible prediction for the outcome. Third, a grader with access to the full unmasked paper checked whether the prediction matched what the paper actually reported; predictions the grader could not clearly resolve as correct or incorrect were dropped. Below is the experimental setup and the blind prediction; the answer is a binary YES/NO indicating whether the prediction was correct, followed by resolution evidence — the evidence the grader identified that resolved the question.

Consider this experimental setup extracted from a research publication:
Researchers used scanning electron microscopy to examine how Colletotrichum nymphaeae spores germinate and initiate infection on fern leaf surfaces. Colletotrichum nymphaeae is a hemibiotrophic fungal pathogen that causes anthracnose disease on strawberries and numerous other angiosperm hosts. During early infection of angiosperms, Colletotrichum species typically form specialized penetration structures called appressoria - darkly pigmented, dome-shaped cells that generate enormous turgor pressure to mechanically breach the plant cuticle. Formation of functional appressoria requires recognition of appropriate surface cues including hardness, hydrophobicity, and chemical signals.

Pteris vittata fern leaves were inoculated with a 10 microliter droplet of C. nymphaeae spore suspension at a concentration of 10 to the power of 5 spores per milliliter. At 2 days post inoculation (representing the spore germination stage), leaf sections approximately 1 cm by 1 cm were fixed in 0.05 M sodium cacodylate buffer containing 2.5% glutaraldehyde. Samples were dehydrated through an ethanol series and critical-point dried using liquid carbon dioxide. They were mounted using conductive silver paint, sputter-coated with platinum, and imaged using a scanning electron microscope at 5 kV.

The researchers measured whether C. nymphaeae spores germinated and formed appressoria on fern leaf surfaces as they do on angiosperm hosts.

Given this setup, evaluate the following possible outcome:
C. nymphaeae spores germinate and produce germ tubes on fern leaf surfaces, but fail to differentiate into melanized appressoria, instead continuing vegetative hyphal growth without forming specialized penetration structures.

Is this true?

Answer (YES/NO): NO